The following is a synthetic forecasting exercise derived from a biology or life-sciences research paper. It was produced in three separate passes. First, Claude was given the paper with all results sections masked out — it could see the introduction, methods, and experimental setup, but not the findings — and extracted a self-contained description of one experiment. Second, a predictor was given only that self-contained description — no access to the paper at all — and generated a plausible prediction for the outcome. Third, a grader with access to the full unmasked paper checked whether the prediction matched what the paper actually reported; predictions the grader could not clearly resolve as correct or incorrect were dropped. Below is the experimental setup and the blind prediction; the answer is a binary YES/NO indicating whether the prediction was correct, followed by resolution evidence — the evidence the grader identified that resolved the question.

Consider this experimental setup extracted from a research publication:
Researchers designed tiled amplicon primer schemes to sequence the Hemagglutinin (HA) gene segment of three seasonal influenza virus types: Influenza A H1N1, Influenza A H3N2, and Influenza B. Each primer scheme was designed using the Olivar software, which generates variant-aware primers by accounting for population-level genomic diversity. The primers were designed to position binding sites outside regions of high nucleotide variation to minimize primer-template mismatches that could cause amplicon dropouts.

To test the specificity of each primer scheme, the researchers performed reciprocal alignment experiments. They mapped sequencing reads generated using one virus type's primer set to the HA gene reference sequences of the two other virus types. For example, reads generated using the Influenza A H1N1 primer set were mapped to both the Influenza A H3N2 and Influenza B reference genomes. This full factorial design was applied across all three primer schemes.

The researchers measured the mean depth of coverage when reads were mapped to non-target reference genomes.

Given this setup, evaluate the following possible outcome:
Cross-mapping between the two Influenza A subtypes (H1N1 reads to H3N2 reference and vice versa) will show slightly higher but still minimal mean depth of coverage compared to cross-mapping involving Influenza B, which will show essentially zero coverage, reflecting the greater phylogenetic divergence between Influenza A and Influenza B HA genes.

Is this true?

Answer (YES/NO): NO